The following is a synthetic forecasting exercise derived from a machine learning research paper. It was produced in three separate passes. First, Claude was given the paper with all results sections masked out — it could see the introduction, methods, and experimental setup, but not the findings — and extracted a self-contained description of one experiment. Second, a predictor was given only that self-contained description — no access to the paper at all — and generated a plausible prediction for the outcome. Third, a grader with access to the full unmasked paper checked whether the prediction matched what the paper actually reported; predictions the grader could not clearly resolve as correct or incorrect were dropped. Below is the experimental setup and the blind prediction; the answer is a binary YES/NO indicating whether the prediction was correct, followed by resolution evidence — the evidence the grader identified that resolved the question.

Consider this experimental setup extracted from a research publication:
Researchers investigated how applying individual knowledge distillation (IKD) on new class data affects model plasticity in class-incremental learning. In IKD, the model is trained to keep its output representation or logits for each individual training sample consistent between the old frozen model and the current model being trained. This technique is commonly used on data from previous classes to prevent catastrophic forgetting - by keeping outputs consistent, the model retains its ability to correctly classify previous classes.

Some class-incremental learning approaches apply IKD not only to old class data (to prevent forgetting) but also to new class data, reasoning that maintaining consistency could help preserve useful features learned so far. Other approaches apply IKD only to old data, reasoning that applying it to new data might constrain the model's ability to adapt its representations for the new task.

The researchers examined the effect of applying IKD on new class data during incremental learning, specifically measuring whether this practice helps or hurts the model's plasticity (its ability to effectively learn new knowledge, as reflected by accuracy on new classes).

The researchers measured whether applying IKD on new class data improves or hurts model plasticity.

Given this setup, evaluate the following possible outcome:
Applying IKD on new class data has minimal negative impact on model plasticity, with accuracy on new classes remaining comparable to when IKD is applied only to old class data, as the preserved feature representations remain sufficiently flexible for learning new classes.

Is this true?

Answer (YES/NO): NO